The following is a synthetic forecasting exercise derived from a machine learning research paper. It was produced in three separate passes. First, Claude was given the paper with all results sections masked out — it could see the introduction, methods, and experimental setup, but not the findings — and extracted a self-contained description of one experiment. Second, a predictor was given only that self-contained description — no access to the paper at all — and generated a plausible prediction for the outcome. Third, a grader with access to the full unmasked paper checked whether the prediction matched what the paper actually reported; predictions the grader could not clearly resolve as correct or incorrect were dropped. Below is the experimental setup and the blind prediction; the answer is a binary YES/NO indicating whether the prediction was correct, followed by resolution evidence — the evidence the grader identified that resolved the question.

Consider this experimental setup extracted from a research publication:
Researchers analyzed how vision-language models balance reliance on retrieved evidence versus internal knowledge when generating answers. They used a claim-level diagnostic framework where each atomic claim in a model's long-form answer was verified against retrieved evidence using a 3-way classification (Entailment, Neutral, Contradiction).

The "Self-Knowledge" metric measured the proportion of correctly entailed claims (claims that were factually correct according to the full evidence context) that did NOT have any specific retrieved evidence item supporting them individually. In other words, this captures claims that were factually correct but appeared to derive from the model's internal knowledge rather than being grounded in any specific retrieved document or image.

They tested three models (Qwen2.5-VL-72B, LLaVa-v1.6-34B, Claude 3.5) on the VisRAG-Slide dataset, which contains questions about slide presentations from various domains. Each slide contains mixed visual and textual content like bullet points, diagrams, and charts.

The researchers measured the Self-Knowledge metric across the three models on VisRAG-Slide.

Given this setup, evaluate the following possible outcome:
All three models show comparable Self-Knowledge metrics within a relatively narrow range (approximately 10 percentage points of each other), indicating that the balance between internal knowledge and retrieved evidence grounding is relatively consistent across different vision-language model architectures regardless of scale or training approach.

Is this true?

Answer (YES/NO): NO